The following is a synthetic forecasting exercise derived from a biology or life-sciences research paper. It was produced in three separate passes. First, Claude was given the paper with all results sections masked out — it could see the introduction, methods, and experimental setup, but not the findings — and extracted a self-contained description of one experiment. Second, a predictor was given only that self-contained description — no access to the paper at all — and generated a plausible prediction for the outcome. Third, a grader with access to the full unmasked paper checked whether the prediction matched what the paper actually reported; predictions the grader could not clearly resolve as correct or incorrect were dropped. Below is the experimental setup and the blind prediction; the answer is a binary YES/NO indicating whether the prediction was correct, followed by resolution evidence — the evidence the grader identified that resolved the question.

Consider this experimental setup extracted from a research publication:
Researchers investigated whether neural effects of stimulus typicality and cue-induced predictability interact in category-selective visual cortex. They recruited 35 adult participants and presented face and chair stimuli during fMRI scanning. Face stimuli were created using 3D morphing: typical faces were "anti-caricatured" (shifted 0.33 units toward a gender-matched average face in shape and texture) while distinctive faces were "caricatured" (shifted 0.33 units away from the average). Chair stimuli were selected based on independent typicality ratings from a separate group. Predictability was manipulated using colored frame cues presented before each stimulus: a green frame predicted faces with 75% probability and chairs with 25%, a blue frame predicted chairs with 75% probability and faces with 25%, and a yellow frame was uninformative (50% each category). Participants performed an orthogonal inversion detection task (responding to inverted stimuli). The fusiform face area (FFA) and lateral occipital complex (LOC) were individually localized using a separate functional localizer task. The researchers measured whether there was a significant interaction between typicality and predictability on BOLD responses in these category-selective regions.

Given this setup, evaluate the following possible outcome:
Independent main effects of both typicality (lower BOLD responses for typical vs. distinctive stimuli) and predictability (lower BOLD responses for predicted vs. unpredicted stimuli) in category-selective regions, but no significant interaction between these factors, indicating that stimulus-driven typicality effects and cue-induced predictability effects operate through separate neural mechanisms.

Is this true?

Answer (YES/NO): NO